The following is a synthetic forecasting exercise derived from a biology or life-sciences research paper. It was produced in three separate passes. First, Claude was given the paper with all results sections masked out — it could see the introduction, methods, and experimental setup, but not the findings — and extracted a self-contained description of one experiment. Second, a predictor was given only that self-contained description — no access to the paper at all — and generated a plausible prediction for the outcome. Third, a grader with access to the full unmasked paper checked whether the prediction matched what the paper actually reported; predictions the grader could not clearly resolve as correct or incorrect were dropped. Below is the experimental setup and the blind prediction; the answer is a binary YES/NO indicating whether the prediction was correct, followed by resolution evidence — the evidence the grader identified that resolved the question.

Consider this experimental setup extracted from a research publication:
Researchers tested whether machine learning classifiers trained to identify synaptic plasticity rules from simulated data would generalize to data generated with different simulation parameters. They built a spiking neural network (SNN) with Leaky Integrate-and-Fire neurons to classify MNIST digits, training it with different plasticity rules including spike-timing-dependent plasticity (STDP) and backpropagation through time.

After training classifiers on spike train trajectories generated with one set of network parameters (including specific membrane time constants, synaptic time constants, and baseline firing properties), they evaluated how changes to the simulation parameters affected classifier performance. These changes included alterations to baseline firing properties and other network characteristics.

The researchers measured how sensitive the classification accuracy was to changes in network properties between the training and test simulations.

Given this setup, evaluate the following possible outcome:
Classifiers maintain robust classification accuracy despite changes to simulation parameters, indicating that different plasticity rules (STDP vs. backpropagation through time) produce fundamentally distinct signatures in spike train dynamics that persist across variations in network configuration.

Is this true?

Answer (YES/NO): NO